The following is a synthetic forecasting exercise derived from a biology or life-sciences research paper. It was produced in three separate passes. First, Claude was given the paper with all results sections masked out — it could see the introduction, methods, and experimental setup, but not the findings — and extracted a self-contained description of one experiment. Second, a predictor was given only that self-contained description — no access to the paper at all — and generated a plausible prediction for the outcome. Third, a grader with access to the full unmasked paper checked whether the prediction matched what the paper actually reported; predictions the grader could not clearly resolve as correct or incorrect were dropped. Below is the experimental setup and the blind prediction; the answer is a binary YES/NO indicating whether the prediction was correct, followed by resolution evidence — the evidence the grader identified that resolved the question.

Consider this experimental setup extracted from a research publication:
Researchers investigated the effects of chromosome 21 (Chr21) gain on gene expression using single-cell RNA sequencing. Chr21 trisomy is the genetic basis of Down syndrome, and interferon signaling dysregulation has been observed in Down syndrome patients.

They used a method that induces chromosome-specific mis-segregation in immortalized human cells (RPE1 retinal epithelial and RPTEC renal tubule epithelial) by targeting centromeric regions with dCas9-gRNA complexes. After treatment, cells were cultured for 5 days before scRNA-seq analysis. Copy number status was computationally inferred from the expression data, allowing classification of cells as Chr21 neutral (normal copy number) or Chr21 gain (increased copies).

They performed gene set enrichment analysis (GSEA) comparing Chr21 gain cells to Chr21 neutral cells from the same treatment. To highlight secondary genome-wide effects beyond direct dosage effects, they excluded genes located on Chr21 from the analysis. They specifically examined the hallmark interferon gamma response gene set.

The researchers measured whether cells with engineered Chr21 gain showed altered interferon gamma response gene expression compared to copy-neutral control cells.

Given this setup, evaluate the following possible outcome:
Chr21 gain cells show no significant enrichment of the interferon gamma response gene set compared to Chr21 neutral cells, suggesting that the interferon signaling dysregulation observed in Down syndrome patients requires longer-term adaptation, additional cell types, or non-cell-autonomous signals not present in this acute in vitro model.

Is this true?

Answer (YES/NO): NO